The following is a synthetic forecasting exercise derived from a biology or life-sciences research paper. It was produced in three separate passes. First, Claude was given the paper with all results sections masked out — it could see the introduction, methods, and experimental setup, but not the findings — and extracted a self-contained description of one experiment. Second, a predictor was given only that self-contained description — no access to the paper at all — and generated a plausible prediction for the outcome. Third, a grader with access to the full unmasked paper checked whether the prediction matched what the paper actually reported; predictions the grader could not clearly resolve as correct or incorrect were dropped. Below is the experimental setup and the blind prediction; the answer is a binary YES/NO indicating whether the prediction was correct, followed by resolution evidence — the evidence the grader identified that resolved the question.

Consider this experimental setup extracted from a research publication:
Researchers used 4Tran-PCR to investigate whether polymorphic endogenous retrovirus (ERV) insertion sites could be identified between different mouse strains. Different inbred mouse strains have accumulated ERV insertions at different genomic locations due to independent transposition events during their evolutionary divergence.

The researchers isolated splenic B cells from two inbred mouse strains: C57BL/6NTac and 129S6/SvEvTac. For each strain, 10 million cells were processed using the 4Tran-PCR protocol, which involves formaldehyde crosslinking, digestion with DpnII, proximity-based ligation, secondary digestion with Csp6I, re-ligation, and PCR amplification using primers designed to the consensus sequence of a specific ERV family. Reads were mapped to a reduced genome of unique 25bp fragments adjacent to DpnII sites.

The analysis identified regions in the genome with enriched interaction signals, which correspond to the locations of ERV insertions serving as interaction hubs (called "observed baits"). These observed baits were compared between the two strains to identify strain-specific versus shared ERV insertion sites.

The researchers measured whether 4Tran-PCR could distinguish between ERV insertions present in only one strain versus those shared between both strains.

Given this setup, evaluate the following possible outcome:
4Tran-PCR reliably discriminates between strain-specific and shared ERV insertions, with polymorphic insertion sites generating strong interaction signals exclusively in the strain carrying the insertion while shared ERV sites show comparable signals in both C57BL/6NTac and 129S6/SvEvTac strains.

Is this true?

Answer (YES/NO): YES